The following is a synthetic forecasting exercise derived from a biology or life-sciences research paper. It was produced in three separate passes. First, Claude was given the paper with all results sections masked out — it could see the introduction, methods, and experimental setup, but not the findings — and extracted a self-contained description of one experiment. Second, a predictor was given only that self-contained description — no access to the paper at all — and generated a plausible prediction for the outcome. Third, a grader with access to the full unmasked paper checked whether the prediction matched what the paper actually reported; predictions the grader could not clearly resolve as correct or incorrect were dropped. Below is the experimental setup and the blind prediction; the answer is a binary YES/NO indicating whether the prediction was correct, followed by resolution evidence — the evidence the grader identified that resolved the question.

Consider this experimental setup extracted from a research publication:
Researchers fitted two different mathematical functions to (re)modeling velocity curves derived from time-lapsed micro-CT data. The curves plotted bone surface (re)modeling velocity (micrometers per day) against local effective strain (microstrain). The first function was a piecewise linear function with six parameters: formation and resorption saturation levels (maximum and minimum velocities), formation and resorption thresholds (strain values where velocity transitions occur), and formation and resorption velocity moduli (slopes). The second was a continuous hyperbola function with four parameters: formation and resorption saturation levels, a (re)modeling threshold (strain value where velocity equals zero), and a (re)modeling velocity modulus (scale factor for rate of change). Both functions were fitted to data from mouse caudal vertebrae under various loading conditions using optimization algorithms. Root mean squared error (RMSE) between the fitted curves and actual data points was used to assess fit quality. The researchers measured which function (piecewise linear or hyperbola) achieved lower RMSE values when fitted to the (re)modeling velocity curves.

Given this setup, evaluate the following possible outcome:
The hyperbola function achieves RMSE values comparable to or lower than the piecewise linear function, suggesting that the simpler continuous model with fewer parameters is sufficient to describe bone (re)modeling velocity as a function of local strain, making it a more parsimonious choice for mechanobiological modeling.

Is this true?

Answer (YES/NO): YES